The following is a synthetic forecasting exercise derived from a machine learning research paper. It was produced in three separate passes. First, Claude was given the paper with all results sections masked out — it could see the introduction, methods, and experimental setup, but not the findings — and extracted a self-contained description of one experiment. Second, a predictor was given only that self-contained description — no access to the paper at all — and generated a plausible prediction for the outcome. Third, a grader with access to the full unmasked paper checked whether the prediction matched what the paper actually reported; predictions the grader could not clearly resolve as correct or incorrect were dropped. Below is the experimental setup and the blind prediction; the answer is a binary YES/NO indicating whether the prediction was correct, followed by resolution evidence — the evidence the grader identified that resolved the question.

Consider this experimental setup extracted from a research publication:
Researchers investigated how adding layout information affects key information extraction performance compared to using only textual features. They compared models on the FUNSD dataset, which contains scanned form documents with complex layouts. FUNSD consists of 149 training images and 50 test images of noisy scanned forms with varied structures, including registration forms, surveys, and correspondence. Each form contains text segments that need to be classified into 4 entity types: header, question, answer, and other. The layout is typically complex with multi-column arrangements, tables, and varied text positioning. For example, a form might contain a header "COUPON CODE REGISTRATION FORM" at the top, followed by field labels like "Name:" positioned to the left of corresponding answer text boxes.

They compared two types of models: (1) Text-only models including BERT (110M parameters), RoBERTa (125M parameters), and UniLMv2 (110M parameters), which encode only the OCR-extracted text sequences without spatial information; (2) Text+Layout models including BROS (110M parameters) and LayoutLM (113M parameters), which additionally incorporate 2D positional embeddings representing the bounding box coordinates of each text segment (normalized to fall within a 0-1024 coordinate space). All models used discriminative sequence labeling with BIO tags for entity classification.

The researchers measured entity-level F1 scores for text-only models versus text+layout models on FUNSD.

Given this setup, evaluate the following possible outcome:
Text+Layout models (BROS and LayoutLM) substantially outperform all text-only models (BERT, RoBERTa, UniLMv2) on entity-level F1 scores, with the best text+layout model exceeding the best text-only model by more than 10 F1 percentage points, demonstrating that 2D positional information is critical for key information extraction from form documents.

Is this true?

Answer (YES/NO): YES